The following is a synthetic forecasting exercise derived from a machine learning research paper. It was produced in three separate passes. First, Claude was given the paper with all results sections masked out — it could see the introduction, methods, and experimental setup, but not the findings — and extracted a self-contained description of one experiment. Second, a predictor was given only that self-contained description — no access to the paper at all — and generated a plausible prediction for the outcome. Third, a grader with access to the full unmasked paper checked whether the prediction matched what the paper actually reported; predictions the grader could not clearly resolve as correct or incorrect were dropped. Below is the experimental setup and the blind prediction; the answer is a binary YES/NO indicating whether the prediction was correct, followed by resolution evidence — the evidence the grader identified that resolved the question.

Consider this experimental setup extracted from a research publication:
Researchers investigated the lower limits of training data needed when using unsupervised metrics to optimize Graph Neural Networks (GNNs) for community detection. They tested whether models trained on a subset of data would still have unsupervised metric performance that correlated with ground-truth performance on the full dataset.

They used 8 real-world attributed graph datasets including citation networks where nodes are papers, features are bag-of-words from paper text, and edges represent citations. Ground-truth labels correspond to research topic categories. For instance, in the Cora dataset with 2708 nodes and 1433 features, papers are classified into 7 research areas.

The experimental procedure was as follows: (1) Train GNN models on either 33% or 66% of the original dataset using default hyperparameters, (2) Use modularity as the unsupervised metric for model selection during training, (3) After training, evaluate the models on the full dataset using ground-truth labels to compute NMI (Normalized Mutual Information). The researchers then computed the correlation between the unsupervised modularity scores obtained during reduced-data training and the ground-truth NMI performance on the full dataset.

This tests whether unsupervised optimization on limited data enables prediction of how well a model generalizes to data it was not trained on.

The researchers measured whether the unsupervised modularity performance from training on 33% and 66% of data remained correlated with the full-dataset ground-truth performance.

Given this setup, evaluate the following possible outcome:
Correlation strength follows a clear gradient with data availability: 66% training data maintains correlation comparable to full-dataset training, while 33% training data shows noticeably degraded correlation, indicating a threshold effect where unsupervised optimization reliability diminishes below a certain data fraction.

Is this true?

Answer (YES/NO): NO